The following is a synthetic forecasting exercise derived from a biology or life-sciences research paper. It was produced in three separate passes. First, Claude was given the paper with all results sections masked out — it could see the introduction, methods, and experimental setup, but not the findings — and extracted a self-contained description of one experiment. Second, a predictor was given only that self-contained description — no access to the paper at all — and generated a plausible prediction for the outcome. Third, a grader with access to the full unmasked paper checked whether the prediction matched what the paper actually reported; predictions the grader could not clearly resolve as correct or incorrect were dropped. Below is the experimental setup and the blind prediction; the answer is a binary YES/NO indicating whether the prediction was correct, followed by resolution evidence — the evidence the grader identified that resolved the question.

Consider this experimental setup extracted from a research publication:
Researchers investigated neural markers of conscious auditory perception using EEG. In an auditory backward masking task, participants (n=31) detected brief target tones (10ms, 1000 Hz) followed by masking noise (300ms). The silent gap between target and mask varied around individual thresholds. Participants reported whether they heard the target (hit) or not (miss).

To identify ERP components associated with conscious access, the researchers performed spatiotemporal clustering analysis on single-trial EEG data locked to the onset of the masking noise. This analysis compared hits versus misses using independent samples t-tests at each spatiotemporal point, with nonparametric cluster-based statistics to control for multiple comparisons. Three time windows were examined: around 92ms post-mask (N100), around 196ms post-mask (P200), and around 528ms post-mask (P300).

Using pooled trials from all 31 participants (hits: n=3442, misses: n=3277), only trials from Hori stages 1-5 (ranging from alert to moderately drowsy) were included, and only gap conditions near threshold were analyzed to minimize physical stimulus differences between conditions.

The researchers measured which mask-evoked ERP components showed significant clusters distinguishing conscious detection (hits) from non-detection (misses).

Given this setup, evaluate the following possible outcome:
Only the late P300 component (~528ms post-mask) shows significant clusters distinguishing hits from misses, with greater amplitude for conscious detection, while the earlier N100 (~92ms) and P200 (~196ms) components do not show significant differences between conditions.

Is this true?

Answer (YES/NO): NO